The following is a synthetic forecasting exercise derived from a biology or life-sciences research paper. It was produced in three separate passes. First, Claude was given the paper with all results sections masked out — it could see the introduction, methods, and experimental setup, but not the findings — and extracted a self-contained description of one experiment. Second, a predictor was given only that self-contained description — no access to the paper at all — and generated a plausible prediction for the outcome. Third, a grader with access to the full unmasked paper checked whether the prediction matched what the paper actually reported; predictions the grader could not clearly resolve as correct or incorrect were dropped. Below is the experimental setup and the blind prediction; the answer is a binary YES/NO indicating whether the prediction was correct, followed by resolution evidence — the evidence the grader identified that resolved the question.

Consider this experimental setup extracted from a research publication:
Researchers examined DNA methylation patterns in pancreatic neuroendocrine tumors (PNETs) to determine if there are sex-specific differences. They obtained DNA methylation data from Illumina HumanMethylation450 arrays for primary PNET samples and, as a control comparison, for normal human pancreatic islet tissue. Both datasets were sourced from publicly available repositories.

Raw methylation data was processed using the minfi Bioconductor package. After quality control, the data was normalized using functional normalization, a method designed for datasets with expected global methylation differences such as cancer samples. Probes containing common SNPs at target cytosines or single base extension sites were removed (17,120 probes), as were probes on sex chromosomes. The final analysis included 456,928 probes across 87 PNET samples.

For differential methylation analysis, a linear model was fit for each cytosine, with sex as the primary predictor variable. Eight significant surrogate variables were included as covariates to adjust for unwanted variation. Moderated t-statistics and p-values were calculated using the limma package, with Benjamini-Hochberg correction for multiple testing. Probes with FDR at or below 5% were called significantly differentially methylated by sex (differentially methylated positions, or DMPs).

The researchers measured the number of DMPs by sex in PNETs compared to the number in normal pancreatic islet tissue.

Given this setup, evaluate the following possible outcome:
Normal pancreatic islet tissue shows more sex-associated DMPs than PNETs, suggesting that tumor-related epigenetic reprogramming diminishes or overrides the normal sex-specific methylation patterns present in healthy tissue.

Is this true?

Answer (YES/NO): YES